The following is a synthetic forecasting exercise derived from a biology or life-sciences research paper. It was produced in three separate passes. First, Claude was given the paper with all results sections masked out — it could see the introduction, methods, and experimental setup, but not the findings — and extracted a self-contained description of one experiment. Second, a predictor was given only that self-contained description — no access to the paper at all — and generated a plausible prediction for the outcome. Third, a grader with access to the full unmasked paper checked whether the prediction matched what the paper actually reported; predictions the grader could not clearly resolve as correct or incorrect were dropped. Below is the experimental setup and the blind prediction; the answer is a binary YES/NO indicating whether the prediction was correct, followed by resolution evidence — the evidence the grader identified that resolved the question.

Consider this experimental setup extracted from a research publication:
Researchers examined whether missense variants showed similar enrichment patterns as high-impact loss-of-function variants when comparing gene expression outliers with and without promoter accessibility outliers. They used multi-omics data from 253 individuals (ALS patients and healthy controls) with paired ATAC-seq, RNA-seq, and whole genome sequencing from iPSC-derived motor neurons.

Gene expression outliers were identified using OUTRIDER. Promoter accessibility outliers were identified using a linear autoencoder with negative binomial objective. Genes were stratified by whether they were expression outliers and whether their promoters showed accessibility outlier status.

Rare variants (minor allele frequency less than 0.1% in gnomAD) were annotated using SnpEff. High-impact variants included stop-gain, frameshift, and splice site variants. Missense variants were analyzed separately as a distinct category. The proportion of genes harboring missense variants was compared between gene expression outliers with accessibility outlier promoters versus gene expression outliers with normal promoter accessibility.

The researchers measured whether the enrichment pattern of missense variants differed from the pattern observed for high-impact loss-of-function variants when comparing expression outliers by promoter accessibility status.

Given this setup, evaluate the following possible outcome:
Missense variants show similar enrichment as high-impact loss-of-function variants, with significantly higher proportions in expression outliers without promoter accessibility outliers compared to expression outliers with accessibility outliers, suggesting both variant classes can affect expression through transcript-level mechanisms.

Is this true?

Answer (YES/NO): YES